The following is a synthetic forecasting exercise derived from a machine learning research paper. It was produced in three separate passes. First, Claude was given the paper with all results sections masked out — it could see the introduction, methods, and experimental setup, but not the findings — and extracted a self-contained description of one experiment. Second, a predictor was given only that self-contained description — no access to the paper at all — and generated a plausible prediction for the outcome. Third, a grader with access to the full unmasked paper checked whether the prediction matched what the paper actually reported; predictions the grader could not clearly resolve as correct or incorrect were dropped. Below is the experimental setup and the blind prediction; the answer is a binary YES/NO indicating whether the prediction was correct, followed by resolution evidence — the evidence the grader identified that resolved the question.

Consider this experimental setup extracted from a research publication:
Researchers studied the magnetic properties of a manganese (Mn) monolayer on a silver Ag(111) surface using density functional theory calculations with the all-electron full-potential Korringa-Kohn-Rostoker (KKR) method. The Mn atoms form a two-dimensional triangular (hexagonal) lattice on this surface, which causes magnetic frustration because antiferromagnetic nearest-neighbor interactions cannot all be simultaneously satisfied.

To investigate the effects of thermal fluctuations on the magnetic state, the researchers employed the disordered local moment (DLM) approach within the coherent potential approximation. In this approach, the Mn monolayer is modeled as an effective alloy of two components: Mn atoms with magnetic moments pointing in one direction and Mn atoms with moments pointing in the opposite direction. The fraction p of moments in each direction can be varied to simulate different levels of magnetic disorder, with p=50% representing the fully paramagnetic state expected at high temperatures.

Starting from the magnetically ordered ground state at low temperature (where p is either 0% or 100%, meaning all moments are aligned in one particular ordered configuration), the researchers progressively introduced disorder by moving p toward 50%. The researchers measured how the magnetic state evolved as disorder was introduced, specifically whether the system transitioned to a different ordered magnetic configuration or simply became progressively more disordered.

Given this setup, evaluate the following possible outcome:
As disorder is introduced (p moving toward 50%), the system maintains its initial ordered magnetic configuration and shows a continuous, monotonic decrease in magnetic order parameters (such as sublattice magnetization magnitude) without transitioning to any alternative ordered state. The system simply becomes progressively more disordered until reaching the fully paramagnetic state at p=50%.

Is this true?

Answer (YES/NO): NO